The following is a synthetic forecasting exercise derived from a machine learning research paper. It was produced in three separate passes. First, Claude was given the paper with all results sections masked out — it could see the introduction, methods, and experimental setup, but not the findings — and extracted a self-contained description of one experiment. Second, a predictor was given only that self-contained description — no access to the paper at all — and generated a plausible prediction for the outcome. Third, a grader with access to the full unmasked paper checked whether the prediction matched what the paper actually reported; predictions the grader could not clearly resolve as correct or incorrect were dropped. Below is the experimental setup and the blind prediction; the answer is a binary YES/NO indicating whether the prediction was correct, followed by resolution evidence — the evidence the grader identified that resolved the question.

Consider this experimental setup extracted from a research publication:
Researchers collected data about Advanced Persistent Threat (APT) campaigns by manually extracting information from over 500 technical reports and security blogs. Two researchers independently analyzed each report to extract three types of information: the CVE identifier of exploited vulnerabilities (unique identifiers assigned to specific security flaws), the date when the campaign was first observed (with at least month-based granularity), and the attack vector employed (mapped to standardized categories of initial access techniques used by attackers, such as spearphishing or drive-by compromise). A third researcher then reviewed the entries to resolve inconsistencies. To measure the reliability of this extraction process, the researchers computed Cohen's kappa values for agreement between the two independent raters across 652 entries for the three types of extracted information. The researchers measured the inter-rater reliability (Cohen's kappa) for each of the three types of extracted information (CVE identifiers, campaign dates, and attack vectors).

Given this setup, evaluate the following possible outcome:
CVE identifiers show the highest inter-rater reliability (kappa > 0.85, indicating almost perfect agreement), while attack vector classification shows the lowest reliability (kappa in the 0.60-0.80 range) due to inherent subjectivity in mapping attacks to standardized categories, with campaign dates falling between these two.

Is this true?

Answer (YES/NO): NO